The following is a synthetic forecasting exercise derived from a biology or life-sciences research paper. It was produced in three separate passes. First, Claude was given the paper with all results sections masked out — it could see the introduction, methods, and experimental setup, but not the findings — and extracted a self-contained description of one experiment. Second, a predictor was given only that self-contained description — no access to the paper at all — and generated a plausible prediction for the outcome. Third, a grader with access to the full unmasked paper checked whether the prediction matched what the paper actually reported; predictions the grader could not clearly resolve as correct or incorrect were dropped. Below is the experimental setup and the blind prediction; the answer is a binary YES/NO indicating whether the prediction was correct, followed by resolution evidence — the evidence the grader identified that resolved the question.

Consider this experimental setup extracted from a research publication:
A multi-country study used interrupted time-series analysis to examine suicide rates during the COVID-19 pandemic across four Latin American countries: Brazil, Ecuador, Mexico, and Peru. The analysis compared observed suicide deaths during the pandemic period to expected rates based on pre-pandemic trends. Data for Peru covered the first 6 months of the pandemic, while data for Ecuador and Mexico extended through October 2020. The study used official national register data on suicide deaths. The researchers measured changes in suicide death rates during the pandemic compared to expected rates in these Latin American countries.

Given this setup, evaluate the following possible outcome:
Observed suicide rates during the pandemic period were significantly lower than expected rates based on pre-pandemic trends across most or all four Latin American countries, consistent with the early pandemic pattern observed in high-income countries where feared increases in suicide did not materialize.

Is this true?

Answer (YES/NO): NO